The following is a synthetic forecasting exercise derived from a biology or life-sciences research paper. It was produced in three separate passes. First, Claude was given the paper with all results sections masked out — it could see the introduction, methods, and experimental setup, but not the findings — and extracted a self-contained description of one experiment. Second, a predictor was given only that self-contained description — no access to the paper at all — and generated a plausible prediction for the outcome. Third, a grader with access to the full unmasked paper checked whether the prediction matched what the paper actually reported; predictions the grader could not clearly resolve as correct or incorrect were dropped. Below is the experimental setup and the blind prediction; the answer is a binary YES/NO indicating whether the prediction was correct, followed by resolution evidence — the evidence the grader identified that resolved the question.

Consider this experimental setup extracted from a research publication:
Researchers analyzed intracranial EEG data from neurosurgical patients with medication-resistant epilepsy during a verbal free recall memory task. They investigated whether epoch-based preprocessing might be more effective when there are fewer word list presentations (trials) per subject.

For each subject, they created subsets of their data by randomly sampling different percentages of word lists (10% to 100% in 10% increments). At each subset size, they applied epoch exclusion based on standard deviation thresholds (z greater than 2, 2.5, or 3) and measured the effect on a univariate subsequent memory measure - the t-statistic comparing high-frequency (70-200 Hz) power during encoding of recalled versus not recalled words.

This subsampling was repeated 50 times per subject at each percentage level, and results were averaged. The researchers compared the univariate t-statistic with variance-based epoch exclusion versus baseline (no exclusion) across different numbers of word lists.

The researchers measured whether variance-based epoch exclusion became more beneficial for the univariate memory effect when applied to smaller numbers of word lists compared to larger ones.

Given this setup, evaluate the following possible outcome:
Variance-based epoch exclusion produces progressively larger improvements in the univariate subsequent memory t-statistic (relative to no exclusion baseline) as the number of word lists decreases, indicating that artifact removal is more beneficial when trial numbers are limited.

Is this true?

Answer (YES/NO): NO